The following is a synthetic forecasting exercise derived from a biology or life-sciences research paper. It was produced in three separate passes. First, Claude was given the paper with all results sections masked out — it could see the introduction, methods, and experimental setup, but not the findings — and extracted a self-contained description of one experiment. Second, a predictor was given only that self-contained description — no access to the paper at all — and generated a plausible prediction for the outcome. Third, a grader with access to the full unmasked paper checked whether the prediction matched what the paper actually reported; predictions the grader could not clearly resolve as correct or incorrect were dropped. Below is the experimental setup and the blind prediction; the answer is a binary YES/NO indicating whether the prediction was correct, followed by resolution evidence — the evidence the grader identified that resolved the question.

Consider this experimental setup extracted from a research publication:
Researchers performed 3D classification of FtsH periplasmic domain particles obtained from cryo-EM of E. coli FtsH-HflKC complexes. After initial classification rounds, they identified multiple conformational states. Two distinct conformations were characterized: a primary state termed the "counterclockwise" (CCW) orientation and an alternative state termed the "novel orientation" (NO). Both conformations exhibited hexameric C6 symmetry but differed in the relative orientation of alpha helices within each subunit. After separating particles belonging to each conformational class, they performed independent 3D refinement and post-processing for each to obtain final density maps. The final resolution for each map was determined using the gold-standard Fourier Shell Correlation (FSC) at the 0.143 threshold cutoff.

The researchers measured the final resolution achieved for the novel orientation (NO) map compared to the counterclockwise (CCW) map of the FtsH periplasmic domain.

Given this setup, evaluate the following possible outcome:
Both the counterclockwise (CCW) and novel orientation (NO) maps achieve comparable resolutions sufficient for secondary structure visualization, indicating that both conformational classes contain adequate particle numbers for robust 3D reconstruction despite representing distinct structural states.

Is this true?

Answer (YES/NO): NO